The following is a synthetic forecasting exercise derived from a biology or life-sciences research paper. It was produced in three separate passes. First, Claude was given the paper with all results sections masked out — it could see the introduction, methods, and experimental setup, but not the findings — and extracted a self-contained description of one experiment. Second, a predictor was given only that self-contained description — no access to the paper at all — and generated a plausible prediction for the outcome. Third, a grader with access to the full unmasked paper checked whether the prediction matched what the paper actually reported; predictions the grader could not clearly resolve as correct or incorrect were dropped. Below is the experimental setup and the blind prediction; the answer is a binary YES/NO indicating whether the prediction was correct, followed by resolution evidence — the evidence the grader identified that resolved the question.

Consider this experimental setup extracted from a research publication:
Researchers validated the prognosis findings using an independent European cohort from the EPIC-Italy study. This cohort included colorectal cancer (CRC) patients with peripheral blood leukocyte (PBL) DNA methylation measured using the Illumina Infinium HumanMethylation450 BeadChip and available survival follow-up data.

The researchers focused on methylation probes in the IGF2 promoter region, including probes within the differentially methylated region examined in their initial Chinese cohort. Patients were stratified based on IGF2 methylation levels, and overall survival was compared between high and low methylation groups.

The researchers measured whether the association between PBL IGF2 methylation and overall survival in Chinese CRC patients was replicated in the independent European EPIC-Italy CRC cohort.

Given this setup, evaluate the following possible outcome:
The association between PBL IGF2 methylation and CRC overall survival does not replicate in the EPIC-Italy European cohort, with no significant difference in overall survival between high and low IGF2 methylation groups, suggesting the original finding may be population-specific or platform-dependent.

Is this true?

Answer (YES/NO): NO